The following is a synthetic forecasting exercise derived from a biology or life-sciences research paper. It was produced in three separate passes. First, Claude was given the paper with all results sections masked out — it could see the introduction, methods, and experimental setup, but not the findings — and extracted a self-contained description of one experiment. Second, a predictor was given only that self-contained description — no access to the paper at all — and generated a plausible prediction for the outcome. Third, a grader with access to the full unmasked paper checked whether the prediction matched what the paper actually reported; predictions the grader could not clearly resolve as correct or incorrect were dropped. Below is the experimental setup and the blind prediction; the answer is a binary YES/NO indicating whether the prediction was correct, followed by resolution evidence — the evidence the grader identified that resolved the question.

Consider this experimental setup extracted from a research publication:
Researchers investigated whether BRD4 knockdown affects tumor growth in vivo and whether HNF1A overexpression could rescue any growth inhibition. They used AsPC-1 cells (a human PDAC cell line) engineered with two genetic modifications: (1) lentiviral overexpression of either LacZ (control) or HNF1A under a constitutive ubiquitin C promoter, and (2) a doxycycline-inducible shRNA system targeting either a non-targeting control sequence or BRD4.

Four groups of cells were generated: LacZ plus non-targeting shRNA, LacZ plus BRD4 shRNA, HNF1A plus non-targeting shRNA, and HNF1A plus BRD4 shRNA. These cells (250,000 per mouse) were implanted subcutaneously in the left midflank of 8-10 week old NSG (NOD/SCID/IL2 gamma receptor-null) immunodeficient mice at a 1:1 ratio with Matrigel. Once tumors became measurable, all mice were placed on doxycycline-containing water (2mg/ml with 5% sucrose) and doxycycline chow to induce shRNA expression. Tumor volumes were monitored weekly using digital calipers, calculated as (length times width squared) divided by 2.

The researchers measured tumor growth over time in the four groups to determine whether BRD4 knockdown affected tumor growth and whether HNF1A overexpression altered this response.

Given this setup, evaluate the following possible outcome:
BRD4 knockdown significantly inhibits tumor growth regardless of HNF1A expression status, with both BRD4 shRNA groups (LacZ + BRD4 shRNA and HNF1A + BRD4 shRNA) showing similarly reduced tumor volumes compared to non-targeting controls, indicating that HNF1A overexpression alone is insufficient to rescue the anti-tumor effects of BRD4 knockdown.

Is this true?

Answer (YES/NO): NO